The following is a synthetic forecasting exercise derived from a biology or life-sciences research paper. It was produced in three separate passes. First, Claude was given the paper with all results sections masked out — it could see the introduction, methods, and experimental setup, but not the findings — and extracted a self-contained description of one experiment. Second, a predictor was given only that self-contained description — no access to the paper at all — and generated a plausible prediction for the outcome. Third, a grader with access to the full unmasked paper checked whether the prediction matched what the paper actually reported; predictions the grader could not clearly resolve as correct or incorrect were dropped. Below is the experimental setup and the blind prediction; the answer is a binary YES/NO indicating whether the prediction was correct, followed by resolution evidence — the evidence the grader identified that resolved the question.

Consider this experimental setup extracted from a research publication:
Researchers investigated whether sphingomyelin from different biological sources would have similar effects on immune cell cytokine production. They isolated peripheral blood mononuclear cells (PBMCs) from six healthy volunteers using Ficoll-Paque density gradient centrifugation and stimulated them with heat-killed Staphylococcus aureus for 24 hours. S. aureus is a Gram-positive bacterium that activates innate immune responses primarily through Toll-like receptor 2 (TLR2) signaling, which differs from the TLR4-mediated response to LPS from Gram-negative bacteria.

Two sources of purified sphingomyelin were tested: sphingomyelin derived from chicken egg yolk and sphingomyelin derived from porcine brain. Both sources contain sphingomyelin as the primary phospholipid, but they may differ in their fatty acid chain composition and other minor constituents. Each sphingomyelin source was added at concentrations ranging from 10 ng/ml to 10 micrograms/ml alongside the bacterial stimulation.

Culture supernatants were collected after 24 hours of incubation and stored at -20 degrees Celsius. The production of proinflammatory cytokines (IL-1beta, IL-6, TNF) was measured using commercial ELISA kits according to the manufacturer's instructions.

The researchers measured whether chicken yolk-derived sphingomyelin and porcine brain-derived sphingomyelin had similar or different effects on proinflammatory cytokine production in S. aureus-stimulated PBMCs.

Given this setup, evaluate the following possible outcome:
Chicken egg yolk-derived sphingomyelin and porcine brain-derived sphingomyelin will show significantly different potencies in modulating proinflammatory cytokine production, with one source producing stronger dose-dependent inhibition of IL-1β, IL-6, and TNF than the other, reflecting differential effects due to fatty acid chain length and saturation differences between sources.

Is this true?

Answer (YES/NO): NO